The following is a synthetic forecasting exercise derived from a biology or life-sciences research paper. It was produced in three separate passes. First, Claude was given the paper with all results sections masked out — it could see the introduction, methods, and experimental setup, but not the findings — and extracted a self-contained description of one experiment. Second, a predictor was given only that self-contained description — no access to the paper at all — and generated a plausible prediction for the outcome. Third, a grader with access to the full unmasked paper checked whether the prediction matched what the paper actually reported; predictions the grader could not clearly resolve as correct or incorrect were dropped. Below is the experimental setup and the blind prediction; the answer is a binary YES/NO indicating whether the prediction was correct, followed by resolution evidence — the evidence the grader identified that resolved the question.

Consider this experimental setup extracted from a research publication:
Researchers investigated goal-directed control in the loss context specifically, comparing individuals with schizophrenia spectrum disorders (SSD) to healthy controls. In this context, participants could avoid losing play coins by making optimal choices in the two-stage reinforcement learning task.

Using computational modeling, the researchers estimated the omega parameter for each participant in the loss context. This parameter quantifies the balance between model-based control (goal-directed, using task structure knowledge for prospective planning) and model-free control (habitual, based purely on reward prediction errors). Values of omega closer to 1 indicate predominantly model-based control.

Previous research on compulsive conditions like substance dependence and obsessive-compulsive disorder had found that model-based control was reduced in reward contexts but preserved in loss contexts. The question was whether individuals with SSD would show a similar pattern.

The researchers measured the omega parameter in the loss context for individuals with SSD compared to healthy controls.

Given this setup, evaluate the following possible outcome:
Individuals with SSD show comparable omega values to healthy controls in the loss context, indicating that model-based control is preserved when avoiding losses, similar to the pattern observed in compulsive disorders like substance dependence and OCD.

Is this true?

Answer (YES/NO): YES